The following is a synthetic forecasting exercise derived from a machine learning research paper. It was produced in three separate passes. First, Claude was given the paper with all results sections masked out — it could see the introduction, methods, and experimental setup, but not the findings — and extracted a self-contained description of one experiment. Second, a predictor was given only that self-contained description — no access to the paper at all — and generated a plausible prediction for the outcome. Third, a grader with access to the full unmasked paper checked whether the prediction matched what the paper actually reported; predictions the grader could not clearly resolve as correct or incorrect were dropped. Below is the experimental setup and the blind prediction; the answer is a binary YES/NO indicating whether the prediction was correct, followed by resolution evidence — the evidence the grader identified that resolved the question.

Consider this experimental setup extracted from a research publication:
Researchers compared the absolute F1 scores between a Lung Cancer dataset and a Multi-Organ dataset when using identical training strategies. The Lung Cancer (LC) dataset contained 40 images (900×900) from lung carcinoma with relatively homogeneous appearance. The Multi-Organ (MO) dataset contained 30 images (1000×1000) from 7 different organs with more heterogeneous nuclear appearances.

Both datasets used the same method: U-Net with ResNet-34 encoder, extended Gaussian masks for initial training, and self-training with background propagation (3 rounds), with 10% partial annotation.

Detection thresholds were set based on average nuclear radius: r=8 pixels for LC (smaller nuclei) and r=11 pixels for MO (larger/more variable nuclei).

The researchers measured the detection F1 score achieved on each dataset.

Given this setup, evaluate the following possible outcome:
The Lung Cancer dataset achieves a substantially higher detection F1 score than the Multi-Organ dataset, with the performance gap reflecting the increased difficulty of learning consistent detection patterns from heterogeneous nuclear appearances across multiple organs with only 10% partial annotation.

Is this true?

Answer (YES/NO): NO